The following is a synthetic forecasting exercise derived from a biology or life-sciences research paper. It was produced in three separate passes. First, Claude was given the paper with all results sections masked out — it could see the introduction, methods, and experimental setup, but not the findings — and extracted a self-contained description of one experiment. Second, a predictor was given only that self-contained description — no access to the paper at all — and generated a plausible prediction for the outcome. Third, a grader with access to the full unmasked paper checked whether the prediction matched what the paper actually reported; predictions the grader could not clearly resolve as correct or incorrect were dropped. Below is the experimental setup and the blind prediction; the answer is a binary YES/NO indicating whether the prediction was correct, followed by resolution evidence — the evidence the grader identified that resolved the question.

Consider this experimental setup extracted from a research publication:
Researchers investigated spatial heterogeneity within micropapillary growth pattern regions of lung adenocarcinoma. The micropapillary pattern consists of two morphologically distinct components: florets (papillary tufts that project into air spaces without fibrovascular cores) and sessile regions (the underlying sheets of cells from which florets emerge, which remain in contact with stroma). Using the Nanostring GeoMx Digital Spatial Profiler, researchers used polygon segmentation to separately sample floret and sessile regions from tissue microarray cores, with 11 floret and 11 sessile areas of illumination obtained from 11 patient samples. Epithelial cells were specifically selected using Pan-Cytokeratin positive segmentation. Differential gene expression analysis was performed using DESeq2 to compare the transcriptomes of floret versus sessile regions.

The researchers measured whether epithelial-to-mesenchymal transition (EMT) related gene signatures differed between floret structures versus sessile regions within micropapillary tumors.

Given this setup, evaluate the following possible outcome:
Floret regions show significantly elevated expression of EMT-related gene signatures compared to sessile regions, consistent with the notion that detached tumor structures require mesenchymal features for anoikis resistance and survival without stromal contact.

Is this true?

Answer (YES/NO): NO